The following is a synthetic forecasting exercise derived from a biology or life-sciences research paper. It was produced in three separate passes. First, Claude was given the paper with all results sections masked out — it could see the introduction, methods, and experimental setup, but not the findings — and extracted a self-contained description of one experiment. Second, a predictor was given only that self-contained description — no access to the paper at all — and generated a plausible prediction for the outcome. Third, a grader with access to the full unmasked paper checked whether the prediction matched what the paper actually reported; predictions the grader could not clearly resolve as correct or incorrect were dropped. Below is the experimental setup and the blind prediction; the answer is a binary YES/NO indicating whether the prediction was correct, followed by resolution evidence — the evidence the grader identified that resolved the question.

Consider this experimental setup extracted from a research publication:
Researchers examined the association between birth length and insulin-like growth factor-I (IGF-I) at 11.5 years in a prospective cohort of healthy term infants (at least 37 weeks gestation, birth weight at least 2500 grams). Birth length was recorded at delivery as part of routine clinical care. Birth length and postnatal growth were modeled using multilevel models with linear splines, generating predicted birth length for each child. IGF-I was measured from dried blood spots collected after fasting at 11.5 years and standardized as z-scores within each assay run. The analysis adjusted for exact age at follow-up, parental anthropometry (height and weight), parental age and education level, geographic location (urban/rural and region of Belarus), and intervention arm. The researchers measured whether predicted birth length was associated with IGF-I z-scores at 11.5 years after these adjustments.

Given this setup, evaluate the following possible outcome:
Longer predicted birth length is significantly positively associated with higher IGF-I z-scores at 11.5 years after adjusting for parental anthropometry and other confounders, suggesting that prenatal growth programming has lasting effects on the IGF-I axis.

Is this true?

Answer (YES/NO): NO